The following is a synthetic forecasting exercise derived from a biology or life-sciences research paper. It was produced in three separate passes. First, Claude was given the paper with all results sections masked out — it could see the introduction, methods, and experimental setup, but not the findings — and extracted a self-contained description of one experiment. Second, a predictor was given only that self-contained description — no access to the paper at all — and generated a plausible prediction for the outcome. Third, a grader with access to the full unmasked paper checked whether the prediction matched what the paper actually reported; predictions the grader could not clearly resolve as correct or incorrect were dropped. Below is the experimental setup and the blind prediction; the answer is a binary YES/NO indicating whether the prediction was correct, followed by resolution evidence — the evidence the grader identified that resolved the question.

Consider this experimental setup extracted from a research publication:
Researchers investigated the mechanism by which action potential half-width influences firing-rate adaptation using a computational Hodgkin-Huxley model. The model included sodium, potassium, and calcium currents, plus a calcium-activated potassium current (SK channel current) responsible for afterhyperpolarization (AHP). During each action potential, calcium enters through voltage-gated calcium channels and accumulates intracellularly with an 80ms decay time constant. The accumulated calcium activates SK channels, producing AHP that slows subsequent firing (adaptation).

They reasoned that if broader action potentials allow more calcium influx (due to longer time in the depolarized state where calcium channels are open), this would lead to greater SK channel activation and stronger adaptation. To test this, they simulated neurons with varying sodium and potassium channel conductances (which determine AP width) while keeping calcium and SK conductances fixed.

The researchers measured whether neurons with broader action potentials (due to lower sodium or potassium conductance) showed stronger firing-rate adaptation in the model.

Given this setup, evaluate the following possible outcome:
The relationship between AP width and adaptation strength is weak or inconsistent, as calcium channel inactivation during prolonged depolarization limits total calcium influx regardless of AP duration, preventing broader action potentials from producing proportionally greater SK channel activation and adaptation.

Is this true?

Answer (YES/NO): NO